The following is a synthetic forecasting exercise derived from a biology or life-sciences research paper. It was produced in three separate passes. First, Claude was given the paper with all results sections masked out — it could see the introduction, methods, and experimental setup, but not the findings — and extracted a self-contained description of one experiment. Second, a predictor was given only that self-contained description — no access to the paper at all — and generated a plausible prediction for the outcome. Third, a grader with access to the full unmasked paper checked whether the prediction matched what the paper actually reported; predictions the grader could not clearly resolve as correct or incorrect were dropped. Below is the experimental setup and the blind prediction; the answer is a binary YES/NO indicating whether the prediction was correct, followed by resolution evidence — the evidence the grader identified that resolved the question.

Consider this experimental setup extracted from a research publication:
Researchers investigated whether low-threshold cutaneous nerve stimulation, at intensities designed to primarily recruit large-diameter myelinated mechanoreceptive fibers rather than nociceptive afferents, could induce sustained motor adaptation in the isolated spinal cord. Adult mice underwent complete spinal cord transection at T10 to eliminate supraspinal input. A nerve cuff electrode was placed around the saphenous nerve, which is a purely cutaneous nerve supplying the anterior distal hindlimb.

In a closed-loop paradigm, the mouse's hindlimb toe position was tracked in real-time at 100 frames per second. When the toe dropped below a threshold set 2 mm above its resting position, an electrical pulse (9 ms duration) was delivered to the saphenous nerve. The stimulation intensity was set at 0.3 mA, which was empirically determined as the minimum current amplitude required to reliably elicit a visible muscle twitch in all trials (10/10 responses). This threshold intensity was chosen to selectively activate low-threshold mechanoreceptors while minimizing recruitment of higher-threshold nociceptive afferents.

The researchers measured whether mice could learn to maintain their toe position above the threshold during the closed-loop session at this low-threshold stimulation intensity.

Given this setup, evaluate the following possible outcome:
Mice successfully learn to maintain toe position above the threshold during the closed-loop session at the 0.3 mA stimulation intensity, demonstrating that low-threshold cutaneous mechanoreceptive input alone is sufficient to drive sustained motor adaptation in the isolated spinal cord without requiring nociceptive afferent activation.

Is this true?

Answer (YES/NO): YES